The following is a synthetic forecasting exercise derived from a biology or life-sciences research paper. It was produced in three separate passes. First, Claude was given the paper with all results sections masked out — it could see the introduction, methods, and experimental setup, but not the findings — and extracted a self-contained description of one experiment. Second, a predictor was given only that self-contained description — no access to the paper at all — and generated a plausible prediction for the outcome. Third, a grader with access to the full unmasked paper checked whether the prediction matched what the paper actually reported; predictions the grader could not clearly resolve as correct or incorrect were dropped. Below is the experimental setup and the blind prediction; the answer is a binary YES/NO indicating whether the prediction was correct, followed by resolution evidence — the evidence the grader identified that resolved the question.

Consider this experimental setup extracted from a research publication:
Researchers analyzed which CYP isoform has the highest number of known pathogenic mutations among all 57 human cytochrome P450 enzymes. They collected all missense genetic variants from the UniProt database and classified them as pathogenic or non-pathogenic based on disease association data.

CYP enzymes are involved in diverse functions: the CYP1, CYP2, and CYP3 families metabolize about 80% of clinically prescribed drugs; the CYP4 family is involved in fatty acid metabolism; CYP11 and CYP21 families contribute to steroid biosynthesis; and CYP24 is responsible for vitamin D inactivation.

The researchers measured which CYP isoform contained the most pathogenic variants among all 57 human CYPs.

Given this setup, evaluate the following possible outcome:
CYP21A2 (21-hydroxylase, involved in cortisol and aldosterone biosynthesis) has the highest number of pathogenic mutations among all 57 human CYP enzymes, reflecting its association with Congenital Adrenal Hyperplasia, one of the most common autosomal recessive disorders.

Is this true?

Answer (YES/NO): YES